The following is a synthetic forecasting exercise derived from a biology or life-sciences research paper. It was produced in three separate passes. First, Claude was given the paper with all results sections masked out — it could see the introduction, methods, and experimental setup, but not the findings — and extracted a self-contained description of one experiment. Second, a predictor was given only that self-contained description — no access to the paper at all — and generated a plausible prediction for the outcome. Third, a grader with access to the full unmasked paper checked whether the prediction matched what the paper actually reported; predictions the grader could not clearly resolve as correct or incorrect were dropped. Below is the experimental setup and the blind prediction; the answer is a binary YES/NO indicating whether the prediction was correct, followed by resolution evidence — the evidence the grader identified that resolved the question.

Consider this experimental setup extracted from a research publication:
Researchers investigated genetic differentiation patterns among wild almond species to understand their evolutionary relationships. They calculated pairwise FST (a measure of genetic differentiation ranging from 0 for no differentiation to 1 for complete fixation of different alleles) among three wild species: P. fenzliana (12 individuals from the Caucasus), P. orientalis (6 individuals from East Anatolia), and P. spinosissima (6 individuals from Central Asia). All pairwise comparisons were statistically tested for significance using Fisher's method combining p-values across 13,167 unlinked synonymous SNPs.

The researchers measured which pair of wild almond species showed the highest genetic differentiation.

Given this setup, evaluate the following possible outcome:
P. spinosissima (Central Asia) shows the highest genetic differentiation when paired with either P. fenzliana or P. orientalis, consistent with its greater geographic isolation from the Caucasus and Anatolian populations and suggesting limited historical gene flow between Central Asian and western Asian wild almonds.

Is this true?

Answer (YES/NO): YES